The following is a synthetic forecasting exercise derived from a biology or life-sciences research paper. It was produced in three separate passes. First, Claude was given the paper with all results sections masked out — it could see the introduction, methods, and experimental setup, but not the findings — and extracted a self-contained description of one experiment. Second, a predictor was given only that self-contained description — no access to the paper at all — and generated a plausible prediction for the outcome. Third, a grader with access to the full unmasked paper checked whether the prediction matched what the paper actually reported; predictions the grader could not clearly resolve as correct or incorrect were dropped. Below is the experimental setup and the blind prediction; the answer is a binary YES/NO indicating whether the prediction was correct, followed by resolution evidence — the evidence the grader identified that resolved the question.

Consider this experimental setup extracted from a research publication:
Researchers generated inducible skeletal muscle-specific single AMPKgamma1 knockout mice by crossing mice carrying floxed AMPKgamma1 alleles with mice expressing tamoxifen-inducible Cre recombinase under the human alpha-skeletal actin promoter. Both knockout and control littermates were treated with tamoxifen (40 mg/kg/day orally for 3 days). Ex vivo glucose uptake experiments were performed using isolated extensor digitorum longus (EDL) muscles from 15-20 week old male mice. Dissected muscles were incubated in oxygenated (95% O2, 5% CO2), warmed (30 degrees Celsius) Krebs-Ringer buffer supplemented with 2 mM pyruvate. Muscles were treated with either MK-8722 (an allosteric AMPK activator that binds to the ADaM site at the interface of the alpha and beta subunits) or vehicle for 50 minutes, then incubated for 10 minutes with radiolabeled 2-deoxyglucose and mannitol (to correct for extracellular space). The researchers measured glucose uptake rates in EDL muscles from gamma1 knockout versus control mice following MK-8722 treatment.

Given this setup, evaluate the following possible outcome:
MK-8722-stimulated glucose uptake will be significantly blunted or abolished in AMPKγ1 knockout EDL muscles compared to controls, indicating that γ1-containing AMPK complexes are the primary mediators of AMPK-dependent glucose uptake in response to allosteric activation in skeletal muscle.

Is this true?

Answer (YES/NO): NO